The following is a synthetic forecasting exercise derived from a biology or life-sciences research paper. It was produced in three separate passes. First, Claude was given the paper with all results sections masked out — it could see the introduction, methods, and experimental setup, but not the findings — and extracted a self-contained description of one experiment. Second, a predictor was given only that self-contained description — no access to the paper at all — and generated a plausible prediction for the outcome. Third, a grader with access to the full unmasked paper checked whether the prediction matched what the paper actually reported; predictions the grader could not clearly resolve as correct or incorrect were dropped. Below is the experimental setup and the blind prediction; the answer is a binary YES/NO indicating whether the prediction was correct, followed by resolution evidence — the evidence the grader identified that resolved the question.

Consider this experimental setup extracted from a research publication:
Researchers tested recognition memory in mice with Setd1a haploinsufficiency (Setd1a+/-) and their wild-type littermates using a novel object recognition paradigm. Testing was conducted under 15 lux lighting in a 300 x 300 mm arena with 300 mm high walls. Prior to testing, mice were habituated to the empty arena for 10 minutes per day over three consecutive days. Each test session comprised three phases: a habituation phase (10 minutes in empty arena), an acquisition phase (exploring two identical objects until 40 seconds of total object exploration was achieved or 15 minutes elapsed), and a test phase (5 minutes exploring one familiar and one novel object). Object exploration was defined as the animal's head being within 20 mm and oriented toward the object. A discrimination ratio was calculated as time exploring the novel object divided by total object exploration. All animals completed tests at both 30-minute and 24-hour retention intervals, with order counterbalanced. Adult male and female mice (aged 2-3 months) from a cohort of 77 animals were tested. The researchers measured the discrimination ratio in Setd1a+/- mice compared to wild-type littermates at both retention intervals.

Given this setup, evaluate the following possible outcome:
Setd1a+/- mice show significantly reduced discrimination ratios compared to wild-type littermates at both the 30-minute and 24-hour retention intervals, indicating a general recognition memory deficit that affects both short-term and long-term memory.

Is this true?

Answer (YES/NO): NO